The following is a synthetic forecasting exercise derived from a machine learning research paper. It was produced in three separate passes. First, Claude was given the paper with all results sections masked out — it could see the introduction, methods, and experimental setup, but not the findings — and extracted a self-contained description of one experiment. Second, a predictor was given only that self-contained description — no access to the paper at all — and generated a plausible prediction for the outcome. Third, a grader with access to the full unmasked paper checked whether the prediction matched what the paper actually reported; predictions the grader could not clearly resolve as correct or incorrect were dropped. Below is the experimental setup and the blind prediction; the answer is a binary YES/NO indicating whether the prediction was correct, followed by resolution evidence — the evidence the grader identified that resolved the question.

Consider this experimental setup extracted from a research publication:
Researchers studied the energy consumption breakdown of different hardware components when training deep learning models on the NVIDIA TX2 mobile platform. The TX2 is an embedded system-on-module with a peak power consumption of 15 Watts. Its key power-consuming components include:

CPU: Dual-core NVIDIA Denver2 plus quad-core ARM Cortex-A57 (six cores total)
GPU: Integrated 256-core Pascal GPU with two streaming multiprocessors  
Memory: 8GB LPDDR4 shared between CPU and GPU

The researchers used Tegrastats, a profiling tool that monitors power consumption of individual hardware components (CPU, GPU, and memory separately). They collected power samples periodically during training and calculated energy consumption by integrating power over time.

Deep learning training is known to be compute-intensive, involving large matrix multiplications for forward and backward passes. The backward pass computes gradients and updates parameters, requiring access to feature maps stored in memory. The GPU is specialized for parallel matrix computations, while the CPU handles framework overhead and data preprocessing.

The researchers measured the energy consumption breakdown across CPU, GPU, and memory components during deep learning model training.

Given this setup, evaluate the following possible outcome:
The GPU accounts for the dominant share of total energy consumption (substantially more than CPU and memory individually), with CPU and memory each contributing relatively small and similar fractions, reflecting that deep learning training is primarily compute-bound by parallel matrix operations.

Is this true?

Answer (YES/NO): NO